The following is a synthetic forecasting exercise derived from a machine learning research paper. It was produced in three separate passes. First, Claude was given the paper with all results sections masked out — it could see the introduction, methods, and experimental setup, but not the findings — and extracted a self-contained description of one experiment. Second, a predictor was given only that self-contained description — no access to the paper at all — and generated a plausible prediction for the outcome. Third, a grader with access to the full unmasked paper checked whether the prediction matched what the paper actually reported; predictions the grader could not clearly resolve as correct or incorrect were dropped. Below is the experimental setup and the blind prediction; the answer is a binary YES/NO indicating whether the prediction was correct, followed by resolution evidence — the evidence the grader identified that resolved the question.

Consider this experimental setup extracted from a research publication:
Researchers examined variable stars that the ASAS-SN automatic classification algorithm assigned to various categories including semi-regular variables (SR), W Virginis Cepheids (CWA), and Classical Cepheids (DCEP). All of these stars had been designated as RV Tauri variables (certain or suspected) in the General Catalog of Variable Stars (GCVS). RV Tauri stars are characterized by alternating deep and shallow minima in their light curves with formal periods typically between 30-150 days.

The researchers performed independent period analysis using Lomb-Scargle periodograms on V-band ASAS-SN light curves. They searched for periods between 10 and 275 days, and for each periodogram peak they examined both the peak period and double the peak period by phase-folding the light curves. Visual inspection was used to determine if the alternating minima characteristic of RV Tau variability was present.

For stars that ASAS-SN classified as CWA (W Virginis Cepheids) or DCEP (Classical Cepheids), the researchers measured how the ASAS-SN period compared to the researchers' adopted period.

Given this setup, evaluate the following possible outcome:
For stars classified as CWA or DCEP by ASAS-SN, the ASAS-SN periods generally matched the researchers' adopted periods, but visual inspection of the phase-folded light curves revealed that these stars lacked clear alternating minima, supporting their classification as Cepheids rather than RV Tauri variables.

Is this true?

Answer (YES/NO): NO